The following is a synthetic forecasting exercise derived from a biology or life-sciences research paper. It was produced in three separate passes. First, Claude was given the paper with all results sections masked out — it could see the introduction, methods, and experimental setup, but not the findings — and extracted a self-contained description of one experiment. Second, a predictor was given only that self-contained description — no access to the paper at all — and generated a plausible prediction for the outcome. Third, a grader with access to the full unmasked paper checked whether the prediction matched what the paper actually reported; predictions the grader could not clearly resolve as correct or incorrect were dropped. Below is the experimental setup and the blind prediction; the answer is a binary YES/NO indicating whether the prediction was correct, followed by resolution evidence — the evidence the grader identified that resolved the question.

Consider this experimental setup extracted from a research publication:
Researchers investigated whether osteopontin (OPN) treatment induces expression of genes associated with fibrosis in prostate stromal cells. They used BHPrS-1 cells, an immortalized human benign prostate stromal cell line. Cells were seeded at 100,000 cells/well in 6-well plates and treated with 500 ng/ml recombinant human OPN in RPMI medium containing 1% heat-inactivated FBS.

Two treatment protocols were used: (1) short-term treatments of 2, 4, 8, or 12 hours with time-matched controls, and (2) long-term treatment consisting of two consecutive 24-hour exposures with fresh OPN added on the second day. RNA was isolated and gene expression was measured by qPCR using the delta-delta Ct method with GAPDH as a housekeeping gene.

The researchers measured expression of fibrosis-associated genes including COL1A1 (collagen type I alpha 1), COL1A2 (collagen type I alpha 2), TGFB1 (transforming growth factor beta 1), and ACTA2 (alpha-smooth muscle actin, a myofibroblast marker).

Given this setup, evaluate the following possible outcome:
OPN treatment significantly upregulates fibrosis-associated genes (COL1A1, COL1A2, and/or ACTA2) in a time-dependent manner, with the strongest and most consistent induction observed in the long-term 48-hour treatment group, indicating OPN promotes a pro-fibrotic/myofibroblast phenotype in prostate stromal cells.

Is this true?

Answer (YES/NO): NO